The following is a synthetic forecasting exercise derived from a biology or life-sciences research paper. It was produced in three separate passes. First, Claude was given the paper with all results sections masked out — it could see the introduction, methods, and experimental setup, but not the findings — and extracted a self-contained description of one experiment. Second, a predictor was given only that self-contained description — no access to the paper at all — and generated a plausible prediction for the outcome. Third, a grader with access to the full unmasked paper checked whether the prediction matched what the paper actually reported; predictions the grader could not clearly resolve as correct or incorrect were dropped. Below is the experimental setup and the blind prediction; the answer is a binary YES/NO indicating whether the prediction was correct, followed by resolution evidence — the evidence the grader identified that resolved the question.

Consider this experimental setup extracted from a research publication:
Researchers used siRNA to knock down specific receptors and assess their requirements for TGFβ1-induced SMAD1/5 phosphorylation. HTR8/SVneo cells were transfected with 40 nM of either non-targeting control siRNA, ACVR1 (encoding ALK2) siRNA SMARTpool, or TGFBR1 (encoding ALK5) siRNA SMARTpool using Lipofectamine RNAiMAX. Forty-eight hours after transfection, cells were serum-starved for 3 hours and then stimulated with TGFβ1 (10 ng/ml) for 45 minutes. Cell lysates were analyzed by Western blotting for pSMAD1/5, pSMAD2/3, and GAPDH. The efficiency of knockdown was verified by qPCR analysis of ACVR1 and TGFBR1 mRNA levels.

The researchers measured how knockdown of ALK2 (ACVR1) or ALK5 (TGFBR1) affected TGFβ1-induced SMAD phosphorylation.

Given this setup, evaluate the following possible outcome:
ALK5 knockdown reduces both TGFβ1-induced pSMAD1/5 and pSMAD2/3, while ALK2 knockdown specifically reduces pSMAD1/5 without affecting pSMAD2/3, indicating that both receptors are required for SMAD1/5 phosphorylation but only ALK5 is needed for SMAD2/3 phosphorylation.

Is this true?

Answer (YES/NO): YES